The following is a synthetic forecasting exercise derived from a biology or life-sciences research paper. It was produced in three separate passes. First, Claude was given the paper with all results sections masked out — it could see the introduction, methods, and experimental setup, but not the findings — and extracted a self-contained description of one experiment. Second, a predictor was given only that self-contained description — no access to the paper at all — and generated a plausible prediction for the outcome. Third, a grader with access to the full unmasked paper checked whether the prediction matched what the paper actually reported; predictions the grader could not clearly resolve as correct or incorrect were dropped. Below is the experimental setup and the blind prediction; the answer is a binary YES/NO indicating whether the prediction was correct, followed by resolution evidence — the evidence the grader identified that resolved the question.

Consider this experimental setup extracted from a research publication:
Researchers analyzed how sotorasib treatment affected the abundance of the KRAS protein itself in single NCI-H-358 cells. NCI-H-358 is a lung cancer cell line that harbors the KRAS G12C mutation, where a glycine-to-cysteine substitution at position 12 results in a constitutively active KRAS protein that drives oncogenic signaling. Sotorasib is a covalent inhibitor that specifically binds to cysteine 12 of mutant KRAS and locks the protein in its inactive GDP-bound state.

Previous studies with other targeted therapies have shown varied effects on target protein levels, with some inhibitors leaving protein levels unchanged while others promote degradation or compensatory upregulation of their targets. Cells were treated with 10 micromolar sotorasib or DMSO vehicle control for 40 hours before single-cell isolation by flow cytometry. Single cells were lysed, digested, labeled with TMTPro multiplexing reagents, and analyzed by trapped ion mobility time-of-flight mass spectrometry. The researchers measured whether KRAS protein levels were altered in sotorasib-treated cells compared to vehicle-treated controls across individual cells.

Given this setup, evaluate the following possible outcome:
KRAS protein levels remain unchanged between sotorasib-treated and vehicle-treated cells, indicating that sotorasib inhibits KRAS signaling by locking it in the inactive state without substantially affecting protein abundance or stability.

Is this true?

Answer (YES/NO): NO